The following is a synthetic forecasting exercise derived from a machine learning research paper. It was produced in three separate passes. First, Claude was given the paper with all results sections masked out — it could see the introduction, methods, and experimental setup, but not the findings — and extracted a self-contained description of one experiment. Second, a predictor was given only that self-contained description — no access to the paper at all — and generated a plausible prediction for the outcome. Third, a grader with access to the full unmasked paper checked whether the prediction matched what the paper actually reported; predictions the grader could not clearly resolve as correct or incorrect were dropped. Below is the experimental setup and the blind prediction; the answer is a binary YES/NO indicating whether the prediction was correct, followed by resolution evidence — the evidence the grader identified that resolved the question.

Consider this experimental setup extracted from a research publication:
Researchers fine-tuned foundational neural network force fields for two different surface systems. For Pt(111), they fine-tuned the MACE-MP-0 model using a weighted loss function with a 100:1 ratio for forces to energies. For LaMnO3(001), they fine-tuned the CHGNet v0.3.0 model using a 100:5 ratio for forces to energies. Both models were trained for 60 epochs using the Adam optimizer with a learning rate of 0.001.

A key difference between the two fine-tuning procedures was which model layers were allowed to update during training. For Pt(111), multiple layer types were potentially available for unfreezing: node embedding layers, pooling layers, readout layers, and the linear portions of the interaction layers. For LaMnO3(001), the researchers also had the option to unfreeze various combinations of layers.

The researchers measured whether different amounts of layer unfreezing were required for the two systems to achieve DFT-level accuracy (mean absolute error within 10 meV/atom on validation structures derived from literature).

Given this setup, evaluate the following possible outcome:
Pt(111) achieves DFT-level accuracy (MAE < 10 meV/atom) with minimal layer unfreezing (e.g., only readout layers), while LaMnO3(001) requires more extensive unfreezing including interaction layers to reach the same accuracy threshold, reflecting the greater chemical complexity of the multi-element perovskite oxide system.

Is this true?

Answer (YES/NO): NO